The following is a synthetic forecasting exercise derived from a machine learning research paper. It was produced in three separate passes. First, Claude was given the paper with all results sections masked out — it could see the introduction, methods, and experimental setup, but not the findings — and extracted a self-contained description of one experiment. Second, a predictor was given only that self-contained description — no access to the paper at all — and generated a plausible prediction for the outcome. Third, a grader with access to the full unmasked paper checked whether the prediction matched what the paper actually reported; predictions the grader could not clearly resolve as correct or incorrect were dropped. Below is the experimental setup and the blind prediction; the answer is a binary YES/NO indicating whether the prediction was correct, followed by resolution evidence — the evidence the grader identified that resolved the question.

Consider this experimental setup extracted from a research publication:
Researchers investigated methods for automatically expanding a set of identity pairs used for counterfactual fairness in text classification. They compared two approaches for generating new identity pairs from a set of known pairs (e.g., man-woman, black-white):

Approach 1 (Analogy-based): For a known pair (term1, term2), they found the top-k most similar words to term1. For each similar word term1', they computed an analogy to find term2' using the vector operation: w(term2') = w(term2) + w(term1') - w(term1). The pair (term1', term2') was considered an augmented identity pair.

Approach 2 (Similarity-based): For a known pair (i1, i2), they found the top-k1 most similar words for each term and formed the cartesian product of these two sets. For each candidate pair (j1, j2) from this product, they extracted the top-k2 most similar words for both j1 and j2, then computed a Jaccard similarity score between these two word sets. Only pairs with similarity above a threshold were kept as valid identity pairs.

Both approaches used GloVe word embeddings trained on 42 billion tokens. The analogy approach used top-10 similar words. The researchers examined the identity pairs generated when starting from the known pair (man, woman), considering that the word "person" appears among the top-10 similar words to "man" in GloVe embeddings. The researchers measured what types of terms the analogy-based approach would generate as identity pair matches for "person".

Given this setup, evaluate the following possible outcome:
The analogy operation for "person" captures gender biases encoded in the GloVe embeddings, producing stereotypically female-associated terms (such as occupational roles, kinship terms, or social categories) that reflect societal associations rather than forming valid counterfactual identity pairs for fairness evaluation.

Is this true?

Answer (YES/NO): NO